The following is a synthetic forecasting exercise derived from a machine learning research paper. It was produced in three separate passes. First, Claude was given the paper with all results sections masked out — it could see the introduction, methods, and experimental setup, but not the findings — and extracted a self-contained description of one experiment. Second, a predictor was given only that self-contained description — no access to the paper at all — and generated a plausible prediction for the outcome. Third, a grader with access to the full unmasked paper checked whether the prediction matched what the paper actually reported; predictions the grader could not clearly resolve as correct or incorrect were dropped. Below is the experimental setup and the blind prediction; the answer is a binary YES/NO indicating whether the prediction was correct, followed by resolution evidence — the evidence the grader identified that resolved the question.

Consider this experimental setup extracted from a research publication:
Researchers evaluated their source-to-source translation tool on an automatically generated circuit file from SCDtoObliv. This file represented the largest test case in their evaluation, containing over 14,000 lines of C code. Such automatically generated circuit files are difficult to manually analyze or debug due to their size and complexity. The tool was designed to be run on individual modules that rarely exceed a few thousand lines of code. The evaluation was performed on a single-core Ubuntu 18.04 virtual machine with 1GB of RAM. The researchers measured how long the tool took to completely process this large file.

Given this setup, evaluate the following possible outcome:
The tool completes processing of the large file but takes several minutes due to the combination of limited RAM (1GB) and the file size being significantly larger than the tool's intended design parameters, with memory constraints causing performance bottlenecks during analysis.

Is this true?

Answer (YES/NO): NO